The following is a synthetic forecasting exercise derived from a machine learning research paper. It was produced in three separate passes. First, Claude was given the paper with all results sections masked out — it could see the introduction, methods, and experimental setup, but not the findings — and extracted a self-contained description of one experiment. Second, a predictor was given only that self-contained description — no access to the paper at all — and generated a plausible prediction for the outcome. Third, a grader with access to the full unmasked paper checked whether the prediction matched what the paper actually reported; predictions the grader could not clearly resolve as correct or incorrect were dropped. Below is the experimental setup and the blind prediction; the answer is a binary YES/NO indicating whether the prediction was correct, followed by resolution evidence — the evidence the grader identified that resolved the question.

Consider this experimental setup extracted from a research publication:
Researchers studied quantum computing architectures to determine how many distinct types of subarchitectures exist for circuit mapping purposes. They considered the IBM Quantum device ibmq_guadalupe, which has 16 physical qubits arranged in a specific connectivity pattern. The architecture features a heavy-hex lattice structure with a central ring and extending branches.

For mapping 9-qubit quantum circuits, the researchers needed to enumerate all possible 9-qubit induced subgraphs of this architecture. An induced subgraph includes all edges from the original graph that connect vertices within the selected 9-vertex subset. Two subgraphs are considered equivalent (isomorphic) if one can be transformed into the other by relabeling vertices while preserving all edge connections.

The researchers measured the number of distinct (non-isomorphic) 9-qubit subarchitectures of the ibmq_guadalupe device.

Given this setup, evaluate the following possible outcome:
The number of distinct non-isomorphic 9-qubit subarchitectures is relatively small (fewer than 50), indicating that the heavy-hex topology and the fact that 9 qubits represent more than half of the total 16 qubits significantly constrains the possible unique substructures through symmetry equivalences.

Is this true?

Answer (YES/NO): YES